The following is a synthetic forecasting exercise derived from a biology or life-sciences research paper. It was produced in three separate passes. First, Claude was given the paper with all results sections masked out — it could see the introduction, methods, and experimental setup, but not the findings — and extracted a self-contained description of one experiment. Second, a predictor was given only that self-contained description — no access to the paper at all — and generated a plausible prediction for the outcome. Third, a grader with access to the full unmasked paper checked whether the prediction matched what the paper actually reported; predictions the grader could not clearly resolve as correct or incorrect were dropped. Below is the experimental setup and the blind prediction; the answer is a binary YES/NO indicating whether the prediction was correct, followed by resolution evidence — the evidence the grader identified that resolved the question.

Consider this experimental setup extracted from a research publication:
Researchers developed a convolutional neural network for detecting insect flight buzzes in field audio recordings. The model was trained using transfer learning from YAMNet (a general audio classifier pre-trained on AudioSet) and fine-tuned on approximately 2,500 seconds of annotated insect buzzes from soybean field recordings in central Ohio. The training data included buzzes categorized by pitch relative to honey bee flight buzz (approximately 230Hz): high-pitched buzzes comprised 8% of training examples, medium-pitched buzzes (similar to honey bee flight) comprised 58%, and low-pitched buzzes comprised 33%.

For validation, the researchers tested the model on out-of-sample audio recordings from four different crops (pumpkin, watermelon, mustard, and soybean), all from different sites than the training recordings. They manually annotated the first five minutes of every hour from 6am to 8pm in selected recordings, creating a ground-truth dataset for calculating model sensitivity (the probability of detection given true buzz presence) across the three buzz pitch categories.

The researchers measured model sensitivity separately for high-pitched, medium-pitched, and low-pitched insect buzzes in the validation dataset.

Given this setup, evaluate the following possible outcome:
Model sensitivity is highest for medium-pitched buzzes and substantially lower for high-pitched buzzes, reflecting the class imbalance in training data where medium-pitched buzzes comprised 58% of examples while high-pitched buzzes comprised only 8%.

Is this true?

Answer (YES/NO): YES